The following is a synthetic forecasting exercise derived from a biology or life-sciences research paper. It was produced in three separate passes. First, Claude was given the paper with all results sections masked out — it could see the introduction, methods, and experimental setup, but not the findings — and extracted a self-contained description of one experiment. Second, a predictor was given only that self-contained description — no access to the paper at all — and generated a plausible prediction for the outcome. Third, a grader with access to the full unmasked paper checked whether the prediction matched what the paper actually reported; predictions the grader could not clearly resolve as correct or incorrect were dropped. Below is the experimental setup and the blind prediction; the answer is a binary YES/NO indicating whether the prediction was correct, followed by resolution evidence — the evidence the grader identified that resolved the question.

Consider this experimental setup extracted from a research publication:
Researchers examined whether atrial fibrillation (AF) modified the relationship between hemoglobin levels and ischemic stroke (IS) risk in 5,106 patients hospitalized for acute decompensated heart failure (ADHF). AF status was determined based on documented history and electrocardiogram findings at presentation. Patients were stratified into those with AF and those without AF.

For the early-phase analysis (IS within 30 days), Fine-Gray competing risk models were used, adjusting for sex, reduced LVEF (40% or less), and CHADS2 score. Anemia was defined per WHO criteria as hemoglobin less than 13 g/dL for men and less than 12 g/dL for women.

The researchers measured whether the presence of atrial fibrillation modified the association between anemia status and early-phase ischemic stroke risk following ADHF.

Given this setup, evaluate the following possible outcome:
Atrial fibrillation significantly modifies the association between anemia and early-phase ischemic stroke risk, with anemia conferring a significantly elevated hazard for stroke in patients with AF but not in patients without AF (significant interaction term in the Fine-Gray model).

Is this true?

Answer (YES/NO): NO